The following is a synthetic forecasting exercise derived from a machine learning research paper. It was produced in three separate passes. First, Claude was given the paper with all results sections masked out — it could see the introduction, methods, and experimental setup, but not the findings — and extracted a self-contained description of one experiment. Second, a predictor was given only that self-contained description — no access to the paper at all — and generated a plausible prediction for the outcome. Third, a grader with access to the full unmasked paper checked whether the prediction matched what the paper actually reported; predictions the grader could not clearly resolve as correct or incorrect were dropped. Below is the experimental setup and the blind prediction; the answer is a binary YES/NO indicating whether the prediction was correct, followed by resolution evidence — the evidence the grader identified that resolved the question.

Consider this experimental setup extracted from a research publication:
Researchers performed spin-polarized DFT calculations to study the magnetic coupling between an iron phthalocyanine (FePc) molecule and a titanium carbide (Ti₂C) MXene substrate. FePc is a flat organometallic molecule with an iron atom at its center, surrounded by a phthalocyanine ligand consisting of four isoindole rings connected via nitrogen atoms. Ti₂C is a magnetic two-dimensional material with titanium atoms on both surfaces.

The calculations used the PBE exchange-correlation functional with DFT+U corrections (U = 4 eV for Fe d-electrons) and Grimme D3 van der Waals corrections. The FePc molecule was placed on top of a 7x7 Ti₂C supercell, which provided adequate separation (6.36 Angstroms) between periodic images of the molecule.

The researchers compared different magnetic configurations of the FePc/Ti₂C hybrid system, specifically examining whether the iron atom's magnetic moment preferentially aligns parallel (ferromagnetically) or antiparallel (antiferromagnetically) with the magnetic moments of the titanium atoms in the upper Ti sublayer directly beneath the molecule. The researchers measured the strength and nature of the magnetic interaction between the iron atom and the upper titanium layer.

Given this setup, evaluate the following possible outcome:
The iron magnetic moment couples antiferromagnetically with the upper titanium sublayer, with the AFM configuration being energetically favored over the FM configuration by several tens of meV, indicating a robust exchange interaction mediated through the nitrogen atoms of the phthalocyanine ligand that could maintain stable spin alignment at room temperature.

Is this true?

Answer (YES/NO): NO